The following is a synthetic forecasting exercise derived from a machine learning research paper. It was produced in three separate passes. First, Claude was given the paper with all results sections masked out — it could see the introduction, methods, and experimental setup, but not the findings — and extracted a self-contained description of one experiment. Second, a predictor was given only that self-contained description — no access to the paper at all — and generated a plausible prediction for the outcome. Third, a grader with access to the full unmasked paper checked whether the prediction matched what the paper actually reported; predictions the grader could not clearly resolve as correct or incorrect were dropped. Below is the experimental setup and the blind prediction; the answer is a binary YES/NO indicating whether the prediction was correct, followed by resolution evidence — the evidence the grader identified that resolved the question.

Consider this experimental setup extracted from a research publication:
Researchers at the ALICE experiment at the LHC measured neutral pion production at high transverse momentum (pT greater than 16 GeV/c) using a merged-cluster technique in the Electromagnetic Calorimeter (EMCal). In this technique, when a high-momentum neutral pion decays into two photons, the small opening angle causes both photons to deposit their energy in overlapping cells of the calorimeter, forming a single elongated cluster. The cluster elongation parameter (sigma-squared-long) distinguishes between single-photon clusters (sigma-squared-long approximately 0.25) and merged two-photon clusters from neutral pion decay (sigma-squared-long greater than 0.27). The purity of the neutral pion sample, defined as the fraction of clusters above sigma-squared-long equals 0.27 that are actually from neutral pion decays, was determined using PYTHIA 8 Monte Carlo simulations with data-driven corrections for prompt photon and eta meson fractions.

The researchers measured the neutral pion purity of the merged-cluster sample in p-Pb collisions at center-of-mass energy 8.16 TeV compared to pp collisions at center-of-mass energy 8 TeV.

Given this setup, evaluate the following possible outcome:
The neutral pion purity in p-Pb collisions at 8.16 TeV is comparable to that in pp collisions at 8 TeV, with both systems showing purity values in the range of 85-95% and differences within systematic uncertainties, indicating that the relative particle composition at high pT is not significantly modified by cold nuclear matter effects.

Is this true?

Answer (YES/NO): NO